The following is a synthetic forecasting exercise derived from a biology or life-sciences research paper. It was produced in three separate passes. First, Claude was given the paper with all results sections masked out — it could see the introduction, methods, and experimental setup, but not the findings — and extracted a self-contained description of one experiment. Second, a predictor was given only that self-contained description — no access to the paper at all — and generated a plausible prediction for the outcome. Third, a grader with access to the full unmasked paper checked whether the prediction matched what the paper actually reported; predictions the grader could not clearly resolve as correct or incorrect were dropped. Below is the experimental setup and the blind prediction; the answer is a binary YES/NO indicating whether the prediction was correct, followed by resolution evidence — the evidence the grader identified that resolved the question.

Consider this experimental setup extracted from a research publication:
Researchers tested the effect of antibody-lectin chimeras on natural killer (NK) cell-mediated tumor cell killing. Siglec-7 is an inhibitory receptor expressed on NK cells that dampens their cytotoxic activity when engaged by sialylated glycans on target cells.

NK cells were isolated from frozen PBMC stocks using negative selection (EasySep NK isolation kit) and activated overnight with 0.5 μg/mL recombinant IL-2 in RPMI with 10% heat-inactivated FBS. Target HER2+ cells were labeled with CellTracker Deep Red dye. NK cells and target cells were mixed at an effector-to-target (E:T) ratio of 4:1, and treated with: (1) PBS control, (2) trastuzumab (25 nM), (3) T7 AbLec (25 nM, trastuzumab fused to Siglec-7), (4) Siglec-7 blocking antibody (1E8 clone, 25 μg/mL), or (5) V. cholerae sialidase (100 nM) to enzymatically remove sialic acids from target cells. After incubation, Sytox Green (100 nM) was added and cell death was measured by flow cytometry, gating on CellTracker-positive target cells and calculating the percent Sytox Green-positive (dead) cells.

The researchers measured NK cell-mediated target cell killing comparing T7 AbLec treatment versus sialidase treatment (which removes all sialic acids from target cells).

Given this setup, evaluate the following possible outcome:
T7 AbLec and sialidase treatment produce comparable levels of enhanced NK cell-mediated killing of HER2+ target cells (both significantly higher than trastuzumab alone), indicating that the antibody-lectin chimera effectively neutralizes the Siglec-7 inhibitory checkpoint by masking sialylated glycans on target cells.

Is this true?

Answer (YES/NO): NO